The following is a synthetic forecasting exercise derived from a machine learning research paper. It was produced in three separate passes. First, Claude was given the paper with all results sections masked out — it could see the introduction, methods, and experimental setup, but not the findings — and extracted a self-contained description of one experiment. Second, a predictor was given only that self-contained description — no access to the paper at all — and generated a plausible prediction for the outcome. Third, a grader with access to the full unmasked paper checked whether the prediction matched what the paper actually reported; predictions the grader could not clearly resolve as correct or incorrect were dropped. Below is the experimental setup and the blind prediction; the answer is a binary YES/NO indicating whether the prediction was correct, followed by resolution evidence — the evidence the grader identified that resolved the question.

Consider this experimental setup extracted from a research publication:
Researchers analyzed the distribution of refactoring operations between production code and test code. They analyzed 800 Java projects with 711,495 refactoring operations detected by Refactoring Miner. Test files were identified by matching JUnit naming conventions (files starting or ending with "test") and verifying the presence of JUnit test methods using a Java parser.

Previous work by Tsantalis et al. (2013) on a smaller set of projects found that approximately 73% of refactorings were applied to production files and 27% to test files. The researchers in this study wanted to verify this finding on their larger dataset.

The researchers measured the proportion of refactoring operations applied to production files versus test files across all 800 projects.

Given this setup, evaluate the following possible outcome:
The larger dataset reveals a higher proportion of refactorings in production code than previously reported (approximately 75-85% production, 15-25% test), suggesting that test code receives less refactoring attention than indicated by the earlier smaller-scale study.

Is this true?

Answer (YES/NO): NO